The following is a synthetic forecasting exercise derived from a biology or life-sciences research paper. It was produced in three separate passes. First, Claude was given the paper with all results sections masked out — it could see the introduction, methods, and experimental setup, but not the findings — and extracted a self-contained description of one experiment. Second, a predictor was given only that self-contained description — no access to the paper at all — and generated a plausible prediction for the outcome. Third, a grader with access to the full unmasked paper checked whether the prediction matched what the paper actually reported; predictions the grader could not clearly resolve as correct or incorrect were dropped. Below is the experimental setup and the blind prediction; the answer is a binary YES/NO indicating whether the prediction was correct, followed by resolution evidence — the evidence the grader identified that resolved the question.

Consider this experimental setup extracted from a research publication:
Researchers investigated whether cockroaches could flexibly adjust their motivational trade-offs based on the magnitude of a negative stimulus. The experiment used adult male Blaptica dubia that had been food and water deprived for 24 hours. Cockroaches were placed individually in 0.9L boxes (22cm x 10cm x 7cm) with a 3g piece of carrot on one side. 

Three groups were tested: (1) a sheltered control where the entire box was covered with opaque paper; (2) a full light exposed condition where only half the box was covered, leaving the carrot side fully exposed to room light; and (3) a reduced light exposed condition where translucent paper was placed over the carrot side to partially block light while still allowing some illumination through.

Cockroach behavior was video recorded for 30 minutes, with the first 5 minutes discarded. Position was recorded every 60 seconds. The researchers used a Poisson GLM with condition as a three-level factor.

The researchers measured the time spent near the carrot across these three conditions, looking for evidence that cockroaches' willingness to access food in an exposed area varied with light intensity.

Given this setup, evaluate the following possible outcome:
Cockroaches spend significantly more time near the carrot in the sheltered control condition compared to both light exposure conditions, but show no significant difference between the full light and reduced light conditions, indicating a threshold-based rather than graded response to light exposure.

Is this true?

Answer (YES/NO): NO